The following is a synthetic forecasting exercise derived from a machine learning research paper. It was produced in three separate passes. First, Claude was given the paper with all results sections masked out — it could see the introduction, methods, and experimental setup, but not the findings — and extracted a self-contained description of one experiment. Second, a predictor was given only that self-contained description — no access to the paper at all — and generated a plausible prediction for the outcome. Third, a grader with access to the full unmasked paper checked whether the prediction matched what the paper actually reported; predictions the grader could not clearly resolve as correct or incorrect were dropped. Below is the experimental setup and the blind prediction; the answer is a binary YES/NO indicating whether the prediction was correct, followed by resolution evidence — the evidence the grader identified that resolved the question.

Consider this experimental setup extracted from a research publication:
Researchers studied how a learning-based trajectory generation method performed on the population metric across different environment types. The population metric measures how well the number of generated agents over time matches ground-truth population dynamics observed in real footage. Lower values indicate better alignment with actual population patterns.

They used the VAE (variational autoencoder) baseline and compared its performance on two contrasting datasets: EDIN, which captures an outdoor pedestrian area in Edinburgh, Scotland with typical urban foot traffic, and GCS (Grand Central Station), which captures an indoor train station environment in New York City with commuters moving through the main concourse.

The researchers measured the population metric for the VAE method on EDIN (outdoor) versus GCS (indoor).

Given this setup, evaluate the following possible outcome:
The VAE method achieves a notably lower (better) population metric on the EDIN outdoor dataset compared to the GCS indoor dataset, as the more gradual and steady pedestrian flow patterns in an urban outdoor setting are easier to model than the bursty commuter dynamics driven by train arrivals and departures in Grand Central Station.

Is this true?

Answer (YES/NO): NO